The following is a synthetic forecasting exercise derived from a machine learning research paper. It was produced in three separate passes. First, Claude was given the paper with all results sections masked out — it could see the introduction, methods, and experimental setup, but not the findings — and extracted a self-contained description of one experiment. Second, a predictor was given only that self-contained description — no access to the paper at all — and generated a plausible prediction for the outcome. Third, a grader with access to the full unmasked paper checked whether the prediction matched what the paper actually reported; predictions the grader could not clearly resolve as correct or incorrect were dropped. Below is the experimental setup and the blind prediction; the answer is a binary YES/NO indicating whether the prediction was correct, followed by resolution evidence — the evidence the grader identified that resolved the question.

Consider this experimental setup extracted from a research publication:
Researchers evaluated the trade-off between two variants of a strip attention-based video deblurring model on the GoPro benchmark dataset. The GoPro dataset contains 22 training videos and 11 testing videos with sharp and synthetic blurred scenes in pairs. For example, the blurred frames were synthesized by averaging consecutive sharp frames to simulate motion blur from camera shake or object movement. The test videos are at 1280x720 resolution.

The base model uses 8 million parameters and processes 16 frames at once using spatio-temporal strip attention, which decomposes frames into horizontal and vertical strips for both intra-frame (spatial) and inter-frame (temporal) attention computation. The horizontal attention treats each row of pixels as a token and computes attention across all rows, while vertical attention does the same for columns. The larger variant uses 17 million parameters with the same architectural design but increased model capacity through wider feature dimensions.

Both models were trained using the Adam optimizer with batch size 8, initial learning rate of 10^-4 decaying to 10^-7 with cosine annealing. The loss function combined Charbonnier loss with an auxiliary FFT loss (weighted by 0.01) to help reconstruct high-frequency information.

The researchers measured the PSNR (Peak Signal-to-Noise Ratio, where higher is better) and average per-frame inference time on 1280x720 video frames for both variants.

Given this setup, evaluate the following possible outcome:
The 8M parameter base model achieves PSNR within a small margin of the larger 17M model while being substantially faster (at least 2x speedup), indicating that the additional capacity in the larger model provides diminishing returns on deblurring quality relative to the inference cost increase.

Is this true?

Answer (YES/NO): NO